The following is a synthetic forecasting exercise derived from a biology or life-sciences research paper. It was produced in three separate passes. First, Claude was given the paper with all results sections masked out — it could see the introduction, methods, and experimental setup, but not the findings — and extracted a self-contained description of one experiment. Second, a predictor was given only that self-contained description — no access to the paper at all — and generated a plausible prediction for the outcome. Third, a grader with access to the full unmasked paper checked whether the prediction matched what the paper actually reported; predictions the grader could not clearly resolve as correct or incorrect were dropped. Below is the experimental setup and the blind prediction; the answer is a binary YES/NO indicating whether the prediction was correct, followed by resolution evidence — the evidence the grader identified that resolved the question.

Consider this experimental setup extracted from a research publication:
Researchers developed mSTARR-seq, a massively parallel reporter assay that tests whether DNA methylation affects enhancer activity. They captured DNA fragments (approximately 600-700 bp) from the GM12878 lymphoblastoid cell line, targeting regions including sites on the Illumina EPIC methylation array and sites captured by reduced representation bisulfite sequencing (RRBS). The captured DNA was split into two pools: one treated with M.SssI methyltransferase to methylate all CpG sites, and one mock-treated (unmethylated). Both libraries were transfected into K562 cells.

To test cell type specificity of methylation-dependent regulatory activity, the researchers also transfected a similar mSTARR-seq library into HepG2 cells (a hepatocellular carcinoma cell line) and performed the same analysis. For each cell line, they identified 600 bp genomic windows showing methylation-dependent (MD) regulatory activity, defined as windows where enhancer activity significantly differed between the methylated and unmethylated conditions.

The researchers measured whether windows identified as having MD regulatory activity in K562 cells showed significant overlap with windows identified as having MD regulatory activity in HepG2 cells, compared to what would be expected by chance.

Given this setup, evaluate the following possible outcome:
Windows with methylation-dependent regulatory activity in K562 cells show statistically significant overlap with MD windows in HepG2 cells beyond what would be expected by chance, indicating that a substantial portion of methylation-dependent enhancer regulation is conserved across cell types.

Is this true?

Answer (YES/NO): YES